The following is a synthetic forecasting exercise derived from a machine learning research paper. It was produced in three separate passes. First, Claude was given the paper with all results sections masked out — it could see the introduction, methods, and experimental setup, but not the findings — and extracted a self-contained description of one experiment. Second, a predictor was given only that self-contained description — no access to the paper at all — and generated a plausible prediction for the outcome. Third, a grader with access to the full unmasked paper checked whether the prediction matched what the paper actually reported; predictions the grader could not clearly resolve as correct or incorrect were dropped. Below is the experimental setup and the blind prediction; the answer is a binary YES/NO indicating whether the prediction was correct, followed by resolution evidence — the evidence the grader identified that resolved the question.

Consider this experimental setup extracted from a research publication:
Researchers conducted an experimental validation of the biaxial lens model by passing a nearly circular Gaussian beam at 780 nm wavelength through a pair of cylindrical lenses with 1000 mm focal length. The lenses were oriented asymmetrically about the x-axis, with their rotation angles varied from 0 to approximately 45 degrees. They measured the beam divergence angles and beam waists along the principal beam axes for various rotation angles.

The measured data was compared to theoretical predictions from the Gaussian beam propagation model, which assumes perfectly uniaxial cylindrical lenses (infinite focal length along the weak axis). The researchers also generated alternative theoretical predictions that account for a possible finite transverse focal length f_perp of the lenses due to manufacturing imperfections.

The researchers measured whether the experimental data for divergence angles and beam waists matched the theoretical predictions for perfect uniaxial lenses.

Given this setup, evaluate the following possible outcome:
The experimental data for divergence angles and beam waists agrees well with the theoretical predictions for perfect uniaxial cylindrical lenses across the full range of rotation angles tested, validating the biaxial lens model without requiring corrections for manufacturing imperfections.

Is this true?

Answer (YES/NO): NO